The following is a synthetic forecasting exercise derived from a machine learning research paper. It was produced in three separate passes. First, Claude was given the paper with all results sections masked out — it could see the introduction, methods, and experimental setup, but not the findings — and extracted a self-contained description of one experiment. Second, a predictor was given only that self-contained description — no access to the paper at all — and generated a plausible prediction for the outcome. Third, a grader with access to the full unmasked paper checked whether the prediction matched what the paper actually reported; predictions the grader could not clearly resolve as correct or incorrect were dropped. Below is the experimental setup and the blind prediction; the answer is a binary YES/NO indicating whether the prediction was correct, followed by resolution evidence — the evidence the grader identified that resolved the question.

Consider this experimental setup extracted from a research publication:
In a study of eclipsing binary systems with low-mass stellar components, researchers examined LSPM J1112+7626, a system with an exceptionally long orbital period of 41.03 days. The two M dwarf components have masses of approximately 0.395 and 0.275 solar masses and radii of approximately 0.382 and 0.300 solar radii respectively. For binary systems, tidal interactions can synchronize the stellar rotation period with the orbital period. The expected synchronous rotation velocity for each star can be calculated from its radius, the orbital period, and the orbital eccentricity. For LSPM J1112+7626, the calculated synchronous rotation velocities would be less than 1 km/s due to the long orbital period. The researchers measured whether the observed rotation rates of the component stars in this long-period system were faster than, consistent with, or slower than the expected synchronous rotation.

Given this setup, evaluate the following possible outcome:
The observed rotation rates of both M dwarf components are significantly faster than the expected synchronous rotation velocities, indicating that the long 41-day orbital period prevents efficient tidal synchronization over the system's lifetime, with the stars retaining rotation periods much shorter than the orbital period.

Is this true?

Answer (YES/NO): NO